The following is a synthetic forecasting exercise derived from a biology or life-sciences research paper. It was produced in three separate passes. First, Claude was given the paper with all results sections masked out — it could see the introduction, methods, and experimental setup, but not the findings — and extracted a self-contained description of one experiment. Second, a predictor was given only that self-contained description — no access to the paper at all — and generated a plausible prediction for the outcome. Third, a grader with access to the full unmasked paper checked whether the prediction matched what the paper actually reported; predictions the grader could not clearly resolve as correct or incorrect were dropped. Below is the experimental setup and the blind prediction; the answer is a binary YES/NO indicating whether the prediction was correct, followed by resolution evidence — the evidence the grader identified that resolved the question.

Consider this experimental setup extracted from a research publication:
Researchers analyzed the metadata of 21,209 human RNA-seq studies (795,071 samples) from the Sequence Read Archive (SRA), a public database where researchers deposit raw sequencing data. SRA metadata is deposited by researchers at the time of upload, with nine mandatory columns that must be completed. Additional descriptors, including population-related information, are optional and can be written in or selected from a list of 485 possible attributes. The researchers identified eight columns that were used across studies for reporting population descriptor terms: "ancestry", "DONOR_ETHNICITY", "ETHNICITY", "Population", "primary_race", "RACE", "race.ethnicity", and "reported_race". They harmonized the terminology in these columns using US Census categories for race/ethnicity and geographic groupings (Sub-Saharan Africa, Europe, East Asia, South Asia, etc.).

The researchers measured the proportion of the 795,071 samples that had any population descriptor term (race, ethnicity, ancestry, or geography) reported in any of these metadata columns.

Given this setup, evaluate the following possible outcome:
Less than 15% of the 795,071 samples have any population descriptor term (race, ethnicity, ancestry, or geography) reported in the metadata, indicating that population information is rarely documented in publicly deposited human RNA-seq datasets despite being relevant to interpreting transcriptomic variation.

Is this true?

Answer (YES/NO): YES